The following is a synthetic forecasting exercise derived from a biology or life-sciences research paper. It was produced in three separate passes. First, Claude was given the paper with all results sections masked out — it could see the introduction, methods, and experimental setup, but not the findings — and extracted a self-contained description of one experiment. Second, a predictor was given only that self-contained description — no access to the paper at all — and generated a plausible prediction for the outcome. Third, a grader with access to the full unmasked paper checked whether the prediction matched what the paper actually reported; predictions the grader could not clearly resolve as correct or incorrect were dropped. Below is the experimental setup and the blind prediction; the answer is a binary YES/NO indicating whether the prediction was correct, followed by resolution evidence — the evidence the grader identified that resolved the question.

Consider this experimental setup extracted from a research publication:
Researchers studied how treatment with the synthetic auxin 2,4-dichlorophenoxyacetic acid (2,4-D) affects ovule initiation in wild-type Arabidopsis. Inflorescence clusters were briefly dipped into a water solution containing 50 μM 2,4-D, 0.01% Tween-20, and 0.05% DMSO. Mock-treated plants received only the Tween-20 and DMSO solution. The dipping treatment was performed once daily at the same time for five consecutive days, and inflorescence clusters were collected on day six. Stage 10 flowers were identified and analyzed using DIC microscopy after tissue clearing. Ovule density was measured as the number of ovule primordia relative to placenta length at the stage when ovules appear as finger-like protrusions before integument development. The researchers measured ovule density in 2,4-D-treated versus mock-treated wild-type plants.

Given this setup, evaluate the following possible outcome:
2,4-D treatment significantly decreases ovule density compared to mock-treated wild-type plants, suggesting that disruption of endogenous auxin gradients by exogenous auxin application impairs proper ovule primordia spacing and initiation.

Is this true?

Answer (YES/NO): NO